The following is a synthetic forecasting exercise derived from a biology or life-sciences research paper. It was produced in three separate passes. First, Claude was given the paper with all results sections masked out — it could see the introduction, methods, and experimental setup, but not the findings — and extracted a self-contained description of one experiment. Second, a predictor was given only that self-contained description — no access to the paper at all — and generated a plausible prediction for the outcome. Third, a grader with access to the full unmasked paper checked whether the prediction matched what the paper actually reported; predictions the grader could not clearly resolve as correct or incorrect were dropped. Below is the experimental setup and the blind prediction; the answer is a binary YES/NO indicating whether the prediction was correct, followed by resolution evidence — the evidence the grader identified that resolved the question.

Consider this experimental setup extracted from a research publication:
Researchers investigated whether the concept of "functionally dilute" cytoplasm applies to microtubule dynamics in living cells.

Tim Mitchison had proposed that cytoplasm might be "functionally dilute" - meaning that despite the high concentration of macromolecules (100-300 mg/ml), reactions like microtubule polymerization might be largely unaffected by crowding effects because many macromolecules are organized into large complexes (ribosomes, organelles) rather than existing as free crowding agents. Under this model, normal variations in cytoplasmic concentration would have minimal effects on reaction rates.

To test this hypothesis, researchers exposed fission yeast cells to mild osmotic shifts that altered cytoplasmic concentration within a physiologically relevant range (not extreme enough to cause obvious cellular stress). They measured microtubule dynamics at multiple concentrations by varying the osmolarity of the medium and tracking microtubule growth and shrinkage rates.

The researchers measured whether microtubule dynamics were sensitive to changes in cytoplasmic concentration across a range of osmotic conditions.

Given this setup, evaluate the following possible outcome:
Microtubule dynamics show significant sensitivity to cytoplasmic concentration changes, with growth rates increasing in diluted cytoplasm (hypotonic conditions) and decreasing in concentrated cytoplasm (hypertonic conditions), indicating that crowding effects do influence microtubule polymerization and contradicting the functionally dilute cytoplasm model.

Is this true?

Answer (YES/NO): NO